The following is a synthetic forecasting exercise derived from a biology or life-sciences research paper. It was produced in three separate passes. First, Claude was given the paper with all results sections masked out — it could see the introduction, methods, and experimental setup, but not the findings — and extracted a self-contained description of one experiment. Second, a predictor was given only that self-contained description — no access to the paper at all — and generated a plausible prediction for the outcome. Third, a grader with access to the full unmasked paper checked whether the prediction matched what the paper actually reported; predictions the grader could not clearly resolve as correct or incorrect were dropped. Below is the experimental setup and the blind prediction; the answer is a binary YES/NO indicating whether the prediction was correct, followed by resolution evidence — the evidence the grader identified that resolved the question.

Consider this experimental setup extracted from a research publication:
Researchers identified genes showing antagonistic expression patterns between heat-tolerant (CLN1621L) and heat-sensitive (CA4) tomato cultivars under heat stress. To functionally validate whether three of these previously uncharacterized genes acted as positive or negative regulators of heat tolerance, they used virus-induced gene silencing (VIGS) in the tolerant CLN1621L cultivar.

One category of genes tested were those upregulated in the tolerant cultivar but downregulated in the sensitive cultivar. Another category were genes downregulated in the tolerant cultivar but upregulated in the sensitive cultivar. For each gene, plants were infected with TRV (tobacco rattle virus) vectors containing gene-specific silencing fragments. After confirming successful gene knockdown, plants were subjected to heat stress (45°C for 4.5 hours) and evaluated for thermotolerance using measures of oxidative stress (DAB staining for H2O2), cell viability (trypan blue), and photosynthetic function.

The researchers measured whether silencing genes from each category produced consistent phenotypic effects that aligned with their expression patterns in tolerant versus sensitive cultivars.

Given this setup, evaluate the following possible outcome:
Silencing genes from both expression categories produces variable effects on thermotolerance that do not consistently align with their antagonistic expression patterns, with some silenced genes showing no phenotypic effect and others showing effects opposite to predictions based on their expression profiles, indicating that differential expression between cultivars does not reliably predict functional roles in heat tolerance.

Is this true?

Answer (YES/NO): NO